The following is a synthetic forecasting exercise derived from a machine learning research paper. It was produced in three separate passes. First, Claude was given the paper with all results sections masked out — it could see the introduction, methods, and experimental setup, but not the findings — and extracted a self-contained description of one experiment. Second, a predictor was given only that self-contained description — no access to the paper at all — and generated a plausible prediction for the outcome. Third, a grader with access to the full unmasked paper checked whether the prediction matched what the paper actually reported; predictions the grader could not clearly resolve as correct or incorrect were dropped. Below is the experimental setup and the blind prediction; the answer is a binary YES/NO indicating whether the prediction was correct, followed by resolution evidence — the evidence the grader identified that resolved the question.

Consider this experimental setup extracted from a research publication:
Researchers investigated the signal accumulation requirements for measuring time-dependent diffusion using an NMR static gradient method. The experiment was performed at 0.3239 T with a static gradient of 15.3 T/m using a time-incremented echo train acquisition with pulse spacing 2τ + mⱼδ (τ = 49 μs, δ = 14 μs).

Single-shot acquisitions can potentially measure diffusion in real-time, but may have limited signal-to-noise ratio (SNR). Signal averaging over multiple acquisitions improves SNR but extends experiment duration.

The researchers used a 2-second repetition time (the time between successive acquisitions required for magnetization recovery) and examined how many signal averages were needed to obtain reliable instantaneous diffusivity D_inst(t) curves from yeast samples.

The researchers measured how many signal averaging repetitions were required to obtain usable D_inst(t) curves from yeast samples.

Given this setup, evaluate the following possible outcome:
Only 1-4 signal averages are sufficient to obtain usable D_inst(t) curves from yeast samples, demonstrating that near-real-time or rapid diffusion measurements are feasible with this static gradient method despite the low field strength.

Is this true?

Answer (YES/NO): NO